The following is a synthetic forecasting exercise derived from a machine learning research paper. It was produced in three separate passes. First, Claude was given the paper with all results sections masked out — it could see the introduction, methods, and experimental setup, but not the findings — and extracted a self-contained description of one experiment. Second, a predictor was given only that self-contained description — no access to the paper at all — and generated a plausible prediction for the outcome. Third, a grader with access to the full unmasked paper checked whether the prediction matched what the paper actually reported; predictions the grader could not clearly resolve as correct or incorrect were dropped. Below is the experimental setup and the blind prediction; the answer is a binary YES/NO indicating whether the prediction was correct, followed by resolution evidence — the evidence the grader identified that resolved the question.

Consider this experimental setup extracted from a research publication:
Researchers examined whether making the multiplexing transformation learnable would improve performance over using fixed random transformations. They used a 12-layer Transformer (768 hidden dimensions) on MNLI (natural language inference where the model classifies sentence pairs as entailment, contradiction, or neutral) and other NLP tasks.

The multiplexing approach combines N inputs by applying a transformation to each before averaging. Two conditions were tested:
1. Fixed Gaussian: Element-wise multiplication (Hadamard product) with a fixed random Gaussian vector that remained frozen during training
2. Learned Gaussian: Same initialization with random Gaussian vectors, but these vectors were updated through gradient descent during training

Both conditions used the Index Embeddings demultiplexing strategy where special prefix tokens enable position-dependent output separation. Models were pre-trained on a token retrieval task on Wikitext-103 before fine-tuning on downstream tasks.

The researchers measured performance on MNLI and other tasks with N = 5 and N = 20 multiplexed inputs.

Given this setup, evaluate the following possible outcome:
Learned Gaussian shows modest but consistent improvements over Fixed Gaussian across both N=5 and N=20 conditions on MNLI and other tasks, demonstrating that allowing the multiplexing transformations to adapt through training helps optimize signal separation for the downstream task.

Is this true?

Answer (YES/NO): NO